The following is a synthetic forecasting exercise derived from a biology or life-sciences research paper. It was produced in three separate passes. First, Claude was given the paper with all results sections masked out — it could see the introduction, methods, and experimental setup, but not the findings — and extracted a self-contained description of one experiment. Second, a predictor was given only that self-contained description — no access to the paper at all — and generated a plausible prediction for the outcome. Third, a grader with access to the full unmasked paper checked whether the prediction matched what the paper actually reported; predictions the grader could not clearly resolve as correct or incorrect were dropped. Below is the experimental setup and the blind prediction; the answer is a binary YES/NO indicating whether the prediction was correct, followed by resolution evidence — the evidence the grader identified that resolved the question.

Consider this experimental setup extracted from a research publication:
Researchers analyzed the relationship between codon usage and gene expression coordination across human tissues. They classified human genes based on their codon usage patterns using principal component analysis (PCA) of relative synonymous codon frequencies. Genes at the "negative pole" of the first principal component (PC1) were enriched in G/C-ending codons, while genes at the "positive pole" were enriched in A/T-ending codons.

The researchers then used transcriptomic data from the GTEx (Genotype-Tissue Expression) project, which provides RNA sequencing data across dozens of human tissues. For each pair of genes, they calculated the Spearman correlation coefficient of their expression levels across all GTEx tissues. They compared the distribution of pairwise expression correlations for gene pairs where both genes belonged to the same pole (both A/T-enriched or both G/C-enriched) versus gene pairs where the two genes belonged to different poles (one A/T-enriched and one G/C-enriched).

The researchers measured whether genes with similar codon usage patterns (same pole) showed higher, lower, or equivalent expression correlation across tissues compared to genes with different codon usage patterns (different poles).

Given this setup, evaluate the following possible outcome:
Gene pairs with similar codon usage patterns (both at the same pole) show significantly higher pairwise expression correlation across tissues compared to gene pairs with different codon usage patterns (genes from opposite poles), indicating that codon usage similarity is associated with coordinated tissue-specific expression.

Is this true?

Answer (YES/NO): NO